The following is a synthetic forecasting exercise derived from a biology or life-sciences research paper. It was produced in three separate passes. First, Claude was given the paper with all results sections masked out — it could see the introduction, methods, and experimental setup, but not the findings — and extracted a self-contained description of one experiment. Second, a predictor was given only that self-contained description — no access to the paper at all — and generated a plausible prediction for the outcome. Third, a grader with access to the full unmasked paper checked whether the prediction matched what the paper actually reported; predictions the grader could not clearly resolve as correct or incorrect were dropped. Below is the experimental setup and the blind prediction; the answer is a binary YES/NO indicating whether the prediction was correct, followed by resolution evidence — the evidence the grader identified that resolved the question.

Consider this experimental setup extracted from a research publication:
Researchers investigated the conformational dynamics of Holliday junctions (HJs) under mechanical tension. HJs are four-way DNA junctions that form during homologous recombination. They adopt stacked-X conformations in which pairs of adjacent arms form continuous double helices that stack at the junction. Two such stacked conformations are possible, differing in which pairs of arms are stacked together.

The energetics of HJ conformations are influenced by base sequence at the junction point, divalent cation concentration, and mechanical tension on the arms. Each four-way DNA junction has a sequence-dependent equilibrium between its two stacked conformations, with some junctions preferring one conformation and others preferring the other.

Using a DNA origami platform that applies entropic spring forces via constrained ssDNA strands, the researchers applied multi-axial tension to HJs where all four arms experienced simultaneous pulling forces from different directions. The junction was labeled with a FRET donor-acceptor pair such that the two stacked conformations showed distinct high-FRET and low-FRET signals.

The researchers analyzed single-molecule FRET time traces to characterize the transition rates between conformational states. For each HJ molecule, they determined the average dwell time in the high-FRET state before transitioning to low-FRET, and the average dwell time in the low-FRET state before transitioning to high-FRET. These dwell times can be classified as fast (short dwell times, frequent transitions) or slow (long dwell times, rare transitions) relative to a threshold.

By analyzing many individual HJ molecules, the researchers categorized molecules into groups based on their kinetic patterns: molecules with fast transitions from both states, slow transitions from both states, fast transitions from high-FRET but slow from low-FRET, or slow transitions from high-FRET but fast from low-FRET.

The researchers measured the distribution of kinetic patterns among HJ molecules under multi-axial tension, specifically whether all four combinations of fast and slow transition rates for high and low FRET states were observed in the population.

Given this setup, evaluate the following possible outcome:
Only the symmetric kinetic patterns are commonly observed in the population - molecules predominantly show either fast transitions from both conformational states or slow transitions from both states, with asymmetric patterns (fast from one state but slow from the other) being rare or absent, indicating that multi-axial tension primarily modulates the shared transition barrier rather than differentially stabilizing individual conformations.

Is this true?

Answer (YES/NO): NO